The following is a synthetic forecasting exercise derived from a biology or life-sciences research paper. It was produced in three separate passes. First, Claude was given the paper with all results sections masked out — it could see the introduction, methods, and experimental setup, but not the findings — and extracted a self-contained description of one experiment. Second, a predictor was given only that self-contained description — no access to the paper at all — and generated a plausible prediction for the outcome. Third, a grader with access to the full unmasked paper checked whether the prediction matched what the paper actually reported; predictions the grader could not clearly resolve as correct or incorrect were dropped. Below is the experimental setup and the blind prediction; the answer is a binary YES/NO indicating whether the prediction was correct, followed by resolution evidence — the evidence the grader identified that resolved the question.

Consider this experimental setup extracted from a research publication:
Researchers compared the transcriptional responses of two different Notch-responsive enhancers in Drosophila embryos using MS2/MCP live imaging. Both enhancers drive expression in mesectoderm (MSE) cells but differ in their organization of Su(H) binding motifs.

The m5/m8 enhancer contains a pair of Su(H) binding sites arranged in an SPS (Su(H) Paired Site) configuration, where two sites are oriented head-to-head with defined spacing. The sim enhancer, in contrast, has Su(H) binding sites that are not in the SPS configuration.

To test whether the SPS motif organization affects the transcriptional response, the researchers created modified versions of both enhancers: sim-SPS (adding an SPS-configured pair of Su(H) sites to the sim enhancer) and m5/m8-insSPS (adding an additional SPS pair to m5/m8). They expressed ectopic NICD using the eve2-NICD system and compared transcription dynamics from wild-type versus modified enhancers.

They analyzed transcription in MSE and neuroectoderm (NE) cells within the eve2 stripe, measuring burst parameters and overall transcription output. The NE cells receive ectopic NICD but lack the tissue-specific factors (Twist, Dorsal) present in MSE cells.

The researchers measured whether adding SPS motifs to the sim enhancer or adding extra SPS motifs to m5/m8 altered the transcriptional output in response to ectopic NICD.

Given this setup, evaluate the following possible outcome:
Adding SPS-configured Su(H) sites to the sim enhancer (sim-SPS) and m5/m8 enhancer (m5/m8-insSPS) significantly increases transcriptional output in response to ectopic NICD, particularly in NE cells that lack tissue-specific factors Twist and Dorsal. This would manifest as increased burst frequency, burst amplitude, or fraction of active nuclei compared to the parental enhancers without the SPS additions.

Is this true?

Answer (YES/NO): NO